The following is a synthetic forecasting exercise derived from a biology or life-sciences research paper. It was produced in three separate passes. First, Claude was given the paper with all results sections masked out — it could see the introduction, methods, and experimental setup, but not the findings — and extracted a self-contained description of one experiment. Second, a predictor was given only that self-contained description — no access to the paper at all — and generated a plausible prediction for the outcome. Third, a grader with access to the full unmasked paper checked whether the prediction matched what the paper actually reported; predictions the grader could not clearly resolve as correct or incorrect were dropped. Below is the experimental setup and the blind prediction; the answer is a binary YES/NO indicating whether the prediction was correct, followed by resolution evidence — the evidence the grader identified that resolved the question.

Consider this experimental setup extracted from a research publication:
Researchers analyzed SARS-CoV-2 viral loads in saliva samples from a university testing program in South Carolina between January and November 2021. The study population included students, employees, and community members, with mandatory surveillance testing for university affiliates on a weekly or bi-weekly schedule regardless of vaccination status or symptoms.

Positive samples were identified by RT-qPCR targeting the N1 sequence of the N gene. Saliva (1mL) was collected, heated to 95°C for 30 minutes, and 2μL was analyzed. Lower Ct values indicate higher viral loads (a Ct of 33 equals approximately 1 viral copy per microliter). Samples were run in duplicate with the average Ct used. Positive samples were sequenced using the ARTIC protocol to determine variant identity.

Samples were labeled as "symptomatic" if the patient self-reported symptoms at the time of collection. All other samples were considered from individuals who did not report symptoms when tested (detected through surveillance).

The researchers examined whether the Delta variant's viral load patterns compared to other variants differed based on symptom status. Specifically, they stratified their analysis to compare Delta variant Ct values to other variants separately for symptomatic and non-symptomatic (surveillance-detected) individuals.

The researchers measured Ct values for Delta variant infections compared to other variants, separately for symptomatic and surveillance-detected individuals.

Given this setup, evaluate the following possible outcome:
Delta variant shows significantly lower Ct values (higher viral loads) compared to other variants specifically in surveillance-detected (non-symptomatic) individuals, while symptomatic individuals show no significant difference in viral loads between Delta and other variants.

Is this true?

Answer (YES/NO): YES